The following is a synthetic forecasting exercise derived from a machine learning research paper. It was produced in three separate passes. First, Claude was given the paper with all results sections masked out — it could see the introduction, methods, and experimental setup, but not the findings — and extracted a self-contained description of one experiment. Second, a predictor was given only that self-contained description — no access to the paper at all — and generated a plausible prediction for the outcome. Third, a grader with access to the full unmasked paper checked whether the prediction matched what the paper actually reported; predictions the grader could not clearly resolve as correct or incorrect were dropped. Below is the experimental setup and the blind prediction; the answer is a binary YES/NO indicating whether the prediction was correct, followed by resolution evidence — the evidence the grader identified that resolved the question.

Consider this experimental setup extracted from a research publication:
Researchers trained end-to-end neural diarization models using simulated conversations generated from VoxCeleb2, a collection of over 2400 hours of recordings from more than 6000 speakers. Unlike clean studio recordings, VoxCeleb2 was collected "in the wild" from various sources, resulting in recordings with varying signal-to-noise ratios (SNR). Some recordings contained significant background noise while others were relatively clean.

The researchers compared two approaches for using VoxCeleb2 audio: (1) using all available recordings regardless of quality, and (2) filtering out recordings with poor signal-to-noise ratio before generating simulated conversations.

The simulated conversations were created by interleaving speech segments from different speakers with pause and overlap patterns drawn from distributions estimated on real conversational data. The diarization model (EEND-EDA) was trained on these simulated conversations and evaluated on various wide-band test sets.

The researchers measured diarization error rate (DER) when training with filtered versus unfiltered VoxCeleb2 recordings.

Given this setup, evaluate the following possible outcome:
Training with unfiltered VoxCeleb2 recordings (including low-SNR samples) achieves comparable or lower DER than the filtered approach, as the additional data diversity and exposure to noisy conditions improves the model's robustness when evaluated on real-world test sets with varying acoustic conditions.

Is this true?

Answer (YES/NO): NO